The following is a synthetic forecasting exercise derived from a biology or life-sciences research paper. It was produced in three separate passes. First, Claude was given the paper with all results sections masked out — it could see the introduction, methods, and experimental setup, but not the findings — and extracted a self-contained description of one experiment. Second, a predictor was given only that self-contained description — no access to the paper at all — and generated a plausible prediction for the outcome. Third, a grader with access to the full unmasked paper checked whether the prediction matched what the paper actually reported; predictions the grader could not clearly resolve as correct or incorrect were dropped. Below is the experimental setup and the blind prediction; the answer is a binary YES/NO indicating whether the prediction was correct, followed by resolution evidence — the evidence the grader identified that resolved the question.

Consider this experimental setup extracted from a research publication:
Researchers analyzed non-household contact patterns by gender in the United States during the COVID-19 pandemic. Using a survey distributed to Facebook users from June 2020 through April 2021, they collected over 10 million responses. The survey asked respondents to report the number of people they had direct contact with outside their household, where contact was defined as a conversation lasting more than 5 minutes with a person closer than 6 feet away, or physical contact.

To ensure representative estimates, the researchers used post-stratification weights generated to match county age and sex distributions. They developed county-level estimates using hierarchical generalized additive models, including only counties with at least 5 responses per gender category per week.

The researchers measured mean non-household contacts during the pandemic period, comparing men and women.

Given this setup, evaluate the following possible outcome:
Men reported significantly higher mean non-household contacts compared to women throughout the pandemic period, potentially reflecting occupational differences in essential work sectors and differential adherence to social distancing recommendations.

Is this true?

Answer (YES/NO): YES